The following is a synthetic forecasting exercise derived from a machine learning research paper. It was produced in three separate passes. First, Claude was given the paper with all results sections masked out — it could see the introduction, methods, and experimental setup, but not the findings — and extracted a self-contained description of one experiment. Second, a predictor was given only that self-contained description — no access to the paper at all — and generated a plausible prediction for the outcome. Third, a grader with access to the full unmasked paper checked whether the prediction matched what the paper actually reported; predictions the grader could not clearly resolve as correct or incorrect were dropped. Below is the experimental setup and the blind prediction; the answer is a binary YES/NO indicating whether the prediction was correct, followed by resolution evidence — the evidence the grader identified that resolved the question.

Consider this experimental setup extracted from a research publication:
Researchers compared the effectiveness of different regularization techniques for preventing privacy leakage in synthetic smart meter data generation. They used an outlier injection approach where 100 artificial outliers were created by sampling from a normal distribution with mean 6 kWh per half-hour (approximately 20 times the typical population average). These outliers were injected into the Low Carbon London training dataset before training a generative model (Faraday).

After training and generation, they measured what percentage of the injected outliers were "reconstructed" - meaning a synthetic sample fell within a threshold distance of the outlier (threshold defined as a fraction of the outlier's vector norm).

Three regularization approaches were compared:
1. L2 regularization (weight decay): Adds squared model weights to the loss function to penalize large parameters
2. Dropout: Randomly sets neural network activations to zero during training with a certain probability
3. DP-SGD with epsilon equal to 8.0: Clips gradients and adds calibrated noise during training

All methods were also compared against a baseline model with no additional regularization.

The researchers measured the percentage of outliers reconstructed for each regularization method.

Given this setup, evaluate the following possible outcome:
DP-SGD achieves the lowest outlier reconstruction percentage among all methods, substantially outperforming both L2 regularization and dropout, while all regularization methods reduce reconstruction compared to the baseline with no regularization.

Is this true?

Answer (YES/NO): NO